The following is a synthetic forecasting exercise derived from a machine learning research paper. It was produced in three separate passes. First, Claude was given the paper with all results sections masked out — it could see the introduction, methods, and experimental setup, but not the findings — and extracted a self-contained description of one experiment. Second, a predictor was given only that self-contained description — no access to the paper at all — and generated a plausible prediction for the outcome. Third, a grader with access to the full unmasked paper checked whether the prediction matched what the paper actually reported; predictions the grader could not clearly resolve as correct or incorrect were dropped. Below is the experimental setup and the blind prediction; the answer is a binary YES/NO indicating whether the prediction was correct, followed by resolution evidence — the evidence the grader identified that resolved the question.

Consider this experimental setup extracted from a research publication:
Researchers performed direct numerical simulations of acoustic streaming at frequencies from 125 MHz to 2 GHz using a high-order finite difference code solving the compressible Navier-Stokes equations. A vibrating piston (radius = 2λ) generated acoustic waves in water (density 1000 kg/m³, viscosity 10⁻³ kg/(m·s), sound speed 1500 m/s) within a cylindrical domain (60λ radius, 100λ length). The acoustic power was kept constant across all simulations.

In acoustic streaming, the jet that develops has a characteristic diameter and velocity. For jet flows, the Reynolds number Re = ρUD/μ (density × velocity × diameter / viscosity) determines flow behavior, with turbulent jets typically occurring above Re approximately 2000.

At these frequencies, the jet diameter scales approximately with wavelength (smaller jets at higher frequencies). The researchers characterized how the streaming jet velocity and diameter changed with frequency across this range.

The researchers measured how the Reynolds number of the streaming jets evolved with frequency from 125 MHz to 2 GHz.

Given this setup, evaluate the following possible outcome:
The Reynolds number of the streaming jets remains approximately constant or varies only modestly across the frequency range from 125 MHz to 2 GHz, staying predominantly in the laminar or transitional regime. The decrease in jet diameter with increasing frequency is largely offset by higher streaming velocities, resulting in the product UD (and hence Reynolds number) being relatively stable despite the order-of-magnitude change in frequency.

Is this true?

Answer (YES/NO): YES